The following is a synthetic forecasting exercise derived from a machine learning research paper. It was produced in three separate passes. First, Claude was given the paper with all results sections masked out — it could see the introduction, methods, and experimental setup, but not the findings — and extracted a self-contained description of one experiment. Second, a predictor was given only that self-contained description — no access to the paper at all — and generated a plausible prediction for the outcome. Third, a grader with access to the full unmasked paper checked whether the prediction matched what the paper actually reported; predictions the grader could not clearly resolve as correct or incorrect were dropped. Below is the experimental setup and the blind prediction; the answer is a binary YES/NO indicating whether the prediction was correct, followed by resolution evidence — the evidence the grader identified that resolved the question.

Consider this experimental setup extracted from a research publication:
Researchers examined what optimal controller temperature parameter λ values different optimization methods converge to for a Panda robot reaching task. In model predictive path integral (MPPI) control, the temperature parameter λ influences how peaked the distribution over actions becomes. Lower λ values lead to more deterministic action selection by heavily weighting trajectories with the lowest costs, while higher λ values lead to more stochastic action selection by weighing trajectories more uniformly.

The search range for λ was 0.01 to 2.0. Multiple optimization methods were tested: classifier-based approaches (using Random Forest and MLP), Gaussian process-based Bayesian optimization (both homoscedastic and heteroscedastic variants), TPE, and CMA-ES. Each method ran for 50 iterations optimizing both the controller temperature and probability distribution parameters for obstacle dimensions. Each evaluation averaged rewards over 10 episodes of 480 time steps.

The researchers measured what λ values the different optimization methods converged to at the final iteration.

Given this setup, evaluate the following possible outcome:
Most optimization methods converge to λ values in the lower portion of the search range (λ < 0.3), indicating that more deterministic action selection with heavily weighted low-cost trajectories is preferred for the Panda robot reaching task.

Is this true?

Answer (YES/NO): NO